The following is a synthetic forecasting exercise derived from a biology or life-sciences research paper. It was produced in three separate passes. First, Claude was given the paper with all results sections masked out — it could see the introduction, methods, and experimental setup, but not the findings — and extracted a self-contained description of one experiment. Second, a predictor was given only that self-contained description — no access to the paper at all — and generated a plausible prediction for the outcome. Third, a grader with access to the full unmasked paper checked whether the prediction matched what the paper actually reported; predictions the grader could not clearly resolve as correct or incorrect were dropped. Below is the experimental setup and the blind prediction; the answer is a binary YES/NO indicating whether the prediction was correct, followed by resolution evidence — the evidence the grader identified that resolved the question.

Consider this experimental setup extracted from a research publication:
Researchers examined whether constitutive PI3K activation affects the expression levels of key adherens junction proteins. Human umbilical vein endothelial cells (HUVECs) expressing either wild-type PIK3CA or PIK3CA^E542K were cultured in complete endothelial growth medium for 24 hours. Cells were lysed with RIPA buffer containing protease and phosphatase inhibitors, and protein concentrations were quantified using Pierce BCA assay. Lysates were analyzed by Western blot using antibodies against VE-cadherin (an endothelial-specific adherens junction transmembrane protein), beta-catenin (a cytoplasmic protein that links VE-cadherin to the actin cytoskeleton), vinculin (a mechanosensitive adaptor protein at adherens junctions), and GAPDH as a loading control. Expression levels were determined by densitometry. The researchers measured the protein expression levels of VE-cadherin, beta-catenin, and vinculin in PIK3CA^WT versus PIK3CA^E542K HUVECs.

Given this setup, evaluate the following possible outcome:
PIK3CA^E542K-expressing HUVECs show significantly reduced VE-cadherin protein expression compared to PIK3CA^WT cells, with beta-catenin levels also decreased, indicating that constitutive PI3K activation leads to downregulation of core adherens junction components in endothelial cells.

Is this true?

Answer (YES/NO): NO